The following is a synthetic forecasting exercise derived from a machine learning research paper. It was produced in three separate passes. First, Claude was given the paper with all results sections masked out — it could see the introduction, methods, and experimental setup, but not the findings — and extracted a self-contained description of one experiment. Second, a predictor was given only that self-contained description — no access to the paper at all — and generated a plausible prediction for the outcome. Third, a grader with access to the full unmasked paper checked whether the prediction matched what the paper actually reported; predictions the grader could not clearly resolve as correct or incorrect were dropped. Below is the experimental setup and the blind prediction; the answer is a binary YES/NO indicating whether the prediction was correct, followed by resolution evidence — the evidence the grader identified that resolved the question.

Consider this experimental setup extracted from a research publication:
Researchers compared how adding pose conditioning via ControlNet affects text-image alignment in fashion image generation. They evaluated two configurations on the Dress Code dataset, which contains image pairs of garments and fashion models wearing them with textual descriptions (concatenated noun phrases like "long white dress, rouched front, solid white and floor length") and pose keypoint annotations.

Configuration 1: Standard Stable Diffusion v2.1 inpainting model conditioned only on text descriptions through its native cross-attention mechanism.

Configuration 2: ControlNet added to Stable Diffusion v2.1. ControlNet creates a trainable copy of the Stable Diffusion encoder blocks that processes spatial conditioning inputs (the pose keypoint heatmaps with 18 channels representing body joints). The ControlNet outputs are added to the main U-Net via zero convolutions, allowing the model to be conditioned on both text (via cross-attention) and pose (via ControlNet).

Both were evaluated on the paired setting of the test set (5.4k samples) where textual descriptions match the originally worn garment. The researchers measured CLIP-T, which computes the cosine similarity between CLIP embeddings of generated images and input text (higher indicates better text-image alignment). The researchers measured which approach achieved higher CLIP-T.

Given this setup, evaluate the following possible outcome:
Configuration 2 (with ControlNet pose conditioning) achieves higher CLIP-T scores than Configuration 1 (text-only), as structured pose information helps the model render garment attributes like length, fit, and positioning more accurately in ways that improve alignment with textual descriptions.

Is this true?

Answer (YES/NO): NO